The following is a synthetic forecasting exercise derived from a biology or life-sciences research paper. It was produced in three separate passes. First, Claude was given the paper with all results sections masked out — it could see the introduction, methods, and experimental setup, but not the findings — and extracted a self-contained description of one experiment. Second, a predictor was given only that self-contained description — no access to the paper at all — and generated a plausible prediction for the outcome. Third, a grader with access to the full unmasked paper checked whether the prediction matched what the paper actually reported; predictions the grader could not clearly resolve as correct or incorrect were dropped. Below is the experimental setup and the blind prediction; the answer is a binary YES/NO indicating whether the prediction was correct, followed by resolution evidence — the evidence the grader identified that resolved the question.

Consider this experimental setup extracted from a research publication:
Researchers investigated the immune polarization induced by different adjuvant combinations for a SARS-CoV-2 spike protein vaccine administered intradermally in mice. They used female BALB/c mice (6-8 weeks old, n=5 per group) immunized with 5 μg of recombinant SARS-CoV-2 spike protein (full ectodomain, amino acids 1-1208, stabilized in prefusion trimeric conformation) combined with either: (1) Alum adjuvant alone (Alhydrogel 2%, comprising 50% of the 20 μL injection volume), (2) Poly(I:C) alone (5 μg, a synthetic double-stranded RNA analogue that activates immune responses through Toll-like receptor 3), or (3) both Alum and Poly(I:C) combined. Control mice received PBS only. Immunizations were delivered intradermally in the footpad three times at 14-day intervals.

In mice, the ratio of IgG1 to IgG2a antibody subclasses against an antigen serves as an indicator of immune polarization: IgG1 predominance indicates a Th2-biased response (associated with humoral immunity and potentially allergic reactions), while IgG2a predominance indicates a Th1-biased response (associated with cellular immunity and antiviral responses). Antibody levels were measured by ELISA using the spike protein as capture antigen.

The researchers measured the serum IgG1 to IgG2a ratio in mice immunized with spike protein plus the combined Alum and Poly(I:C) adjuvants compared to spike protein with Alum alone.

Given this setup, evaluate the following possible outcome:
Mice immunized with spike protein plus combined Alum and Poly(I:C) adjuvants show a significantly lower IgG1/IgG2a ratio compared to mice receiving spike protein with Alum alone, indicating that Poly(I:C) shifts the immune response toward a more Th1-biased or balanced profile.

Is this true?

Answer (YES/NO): YES